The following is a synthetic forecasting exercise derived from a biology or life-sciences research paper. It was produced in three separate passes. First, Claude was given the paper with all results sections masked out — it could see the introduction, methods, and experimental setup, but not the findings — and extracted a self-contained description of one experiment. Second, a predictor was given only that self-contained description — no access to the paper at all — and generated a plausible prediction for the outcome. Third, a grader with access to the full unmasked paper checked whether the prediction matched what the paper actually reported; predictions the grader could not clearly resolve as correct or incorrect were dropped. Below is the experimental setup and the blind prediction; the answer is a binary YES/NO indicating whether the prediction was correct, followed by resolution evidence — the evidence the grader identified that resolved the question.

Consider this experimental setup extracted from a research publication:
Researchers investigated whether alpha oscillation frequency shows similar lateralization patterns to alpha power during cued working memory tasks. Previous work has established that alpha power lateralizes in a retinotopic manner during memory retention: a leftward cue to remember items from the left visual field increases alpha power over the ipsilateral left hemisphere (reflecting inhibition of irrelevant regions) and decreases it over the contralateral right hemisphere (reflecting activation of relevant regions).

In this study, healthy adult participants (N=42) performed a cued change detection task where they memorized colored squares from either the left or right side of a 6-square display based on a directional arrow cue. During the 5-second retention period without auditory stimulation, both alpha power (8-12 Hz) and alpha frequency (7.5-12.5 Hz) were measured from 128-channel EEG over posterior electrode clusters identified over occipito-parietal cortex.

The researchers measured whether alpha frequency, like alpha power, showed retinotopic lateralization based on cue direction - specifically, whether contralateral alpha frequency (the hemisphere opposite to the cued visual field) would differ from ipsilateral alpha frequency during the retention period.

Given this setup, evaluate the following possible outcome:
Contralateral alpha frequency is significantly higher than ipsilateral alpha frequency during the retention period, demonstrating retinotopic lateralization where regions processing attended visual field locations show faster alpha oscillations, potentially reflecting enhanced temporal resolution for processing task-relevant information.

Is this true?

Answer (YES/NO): NO